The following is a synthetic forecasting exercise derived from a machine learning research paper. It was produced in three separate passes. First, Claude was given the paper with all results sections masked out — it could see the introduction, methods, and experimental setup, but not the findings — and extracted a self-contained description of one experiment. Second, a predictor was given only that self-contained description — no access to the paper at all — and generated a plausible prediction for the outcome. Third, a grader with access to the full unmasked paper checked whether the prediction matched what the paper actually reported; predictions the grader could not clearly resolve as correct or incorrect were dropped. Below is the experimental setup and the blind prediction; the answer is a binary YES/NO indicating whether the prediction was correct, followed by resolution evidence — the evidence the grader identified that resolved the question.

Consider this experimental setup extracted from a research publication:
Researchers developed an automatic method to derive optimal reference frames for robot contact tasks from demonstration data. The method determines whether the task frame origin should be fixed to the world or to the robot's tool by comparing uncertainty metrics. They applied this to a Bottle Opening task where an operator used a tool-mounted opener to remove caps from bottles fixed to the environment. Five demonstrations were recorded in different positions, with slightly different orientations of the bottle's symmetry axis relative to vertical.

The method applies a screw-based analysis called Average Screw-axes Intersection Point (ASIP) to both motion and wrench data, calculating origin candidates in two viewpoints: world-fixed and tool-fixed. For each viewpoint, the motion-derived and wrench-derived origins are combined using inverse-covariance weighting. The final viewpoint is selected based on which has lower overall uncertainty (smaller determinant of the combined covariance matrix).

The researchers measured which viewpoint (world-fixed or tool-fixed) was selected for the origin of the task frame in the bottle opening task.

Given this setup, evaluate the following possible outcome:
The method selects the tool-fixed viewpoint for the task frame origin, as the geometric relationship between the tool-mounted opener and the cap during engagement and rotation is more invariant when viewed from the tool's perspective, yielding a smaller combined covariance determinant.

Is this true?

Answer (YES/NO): YES